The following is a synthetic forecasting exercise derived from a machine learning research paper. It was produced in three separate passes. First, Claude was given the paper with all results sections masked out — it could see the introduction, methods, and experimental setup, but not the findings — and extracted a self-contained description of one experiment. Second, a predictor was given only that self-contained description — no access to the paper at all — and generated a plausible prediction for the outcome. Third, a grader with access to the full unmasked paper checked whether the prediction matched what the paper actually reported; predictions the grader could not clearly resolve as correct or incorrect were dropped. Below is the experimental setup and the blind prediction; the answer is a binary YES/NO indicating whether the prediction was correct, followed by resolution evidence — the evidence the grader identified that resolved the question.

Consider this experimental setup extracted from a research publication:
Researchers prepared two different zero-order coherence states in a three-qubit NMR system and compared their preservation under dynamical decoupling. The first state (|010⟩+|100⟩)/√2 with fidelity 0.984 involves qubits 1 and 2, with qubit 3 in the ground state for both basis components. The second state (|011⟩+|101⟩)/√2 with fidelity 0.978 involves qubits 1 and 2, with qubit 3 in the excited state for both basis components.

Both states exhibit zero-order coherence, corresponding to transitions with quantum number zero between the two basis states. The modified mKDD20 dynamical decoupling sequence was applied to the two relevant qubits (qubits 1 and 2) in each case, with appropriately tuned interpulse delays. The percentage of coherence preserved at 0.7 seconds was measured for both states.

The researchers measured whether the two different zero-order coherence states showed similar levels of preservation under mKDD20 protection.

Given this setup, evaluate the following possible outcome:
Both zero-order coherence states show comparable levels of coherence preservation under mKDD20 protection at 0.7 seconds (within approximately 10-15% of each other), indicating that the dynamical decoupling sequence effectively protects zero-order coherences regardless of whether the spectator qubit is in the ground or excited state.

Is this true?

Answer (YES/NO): YES